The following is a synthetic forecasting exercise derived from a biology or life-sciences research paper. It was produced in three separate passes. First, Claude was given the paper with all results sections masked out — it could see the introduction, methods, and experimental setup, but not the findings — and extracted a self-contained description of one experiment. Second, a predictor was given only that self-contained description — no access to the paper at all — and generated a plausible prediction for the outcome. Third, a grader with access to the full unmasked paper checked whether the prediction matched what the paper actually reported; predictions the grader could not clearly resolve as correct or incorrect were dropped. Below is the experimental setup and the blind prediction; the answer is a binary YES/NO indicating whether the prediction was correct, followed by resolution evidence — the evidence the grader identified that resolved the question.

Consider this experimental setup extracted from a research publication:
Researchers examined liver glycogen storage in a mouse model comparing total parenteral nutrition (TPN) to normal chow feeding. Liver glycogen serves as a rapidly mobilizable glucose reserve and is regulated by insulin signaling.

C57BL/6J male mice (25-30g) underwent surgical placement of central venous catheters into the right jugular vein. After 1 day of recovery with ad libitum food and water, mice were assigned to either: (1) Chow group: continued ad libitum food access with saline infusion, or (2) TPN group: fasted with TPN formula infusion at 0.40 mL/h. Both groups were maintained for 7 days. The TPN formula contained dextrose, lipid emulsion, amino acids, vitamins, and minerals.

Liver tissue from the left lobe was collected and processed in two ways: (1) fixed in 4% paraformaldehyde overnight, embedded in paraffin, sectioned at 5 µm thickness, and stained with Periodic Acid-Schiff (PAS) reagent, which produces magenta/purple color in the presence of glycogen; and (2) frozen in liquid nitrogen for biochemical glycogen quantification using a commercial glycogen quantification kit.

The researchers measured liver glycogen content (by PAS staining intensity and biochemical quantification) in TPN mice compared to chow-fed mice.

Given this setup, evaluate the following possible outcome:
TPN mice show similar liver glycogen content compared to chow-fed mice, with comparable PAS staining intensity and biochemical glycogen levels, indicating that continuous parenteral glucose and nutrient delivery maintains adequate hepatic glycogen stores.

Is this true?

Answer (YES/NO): NO